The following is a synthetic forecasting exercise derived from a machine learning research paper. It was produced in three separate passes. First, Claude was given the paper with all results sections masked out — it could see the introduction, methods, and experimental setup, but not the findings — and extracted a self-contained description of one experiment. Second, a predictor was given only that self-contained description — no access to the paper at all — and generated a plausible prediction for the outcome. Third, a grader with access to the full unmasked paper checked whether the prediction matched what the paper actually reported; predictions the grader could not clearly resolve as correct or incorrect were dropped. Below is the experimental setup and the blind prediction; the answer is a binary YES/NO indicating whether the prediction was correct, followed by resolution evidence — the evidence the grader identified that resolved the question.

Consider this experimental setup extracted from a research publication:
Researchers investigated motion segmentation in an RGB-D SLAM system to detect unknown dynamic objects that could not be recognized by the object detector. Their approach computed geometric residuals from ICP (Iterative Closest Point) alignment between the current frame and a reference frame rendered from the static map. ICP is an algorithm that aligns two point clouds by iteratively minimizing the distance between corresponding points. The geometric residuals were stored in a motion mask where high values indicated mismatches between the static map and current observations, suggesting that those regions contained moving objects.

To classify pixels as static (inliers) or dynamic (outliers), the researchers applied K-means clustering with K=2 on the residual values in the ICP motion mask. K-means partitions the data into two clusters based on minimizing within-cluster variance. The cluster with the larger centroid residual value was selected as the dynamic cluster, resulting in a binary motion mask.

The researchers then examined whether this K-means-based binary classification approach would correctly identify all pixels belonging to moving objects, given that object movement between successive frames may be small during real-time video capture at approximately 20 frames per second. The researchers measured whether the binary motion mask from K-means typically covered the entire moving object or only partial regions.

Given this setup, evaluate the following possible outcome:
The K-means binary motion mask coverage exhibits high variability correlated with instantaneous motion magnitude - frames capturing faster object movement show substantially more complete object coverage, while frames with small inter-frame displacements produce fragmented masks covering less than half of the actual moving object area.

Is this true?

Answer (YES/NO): NO